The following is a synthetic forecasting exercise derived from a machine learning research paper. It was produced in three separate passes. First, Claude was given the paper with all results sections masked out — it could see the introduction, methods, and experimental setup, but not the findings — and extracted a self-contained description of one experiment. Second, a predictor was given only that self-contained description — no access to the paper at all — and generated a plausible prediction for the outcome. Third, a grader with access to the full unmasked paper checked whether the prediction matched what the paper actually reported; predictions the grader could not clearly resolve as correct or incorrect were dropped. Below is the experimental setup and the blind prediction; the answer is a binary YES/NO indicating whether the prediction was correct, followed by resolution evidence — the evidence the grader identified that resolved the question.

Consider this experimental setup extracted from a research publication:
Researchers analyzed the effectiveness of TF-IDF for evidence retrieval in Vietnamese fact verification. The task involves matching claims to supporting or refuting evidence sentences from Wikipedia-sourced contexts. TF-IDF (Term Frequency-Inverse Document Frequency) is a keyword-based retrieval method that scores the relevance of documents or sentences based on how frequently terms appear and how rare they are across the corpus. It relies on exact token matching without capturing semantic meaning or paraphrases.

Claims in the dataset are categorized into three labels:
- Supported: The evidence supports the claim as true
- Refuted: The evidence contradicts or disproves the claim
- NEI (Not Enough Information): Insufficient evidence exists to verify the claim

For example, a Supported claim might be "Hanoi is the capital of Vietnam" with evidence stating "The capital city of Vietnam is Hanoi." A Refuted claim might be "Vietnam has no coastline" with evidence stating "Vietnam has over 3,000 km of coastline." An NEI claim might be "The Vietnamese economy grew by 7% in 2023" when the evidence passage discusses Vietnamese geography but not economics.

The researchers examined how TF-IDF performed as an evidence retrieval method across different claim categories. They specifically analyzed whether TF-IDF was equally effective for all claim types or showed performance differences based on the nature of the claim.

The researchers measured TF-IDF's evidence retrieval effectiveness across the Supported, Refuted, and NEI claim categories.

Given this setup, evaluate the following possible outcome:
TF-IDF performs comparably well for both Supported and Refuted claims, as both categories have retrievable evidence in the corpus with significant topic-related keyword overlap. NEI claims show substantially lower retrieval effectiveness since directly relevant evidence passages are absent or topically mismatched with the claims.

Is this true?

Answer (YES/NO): NO